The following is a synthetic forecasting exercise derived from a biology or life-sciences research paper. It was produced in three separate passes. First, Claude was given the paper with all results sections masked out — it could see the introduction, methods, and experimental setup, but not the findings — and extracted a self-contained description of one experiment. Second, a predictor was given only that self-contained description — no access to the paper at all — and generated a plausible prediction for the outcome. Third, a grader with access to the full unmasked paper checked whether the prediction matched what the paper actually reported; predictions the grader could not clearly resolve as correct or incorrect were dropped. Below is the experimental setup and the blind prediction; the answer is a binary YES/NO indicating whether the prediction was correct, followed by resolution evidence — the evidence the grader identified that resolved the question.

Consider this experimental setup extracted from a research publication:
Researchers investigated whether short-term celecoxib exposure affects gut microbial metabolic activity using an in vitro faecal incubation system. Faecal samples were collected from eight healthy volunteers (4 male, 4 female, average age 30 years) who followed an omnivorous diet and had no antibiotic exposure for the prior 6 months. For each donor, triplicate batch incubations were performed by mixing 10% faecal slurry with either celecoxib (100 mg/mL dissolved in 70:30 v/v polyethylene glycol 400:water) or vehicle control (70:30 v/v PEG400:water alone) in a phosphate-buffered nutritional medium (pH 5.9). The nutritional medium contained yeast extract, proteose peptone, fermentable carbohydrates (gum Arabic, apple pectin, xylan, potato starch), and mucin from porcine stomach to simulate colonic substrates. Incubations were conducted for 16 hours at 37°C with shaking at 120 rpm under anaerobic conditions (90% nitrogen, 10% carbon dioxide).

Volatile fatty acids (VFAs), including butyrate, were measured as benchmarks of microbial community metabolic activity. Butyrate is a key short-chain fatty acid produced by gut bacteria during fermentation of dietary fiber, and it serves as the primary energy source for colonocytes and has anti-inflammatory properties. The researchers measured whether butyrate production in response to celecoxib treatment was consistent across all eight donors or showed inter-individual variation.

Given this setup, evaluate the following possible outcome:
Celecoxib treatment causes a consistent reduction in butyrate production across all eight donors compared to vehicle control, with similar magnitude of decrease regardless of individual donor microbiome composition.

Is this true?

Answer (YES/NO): NO